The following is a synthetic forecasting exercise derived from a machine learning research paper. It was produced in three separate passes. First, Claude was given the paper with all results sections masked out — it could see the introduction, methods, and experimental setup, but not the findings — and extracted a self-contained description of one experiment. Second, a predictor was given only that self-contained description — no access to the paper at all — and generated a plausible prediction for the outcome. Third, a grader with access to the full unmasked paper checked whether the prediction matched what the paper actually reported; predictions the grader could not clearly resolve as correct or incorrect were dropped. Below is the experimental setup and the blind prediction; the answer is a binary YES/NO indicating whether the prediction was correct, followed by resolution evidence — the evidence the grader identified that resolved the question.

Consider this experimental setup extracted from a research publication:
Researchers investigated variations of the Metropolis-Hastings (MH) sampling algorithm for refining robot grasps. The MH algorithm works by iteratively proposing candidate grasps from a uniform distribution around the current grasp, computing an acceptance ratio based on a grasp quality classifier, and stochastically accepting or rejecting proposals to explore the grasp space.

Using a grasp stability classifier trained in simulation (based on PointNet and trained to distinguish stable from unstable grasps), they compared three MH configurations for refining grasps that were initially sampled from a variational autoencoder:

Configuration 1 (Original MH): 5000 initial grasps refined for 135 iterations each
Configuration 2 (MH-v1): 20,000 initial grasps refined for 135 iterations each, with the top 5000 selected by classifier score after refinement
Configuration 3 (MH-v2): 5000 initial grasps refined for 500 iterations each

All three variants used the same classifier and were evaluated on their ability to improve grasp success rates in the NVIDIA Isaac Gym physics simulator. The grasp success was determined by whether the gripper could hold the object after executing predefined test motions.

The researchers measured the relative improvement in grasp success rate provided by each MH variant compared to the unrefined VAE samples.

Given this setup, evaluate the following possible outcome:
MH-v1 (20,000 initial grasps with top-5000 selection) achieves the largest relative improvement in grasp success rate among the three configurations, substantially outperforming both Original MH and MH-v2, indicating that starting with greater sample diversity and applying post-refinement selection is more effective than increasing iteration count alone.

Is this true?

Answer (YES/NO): NO